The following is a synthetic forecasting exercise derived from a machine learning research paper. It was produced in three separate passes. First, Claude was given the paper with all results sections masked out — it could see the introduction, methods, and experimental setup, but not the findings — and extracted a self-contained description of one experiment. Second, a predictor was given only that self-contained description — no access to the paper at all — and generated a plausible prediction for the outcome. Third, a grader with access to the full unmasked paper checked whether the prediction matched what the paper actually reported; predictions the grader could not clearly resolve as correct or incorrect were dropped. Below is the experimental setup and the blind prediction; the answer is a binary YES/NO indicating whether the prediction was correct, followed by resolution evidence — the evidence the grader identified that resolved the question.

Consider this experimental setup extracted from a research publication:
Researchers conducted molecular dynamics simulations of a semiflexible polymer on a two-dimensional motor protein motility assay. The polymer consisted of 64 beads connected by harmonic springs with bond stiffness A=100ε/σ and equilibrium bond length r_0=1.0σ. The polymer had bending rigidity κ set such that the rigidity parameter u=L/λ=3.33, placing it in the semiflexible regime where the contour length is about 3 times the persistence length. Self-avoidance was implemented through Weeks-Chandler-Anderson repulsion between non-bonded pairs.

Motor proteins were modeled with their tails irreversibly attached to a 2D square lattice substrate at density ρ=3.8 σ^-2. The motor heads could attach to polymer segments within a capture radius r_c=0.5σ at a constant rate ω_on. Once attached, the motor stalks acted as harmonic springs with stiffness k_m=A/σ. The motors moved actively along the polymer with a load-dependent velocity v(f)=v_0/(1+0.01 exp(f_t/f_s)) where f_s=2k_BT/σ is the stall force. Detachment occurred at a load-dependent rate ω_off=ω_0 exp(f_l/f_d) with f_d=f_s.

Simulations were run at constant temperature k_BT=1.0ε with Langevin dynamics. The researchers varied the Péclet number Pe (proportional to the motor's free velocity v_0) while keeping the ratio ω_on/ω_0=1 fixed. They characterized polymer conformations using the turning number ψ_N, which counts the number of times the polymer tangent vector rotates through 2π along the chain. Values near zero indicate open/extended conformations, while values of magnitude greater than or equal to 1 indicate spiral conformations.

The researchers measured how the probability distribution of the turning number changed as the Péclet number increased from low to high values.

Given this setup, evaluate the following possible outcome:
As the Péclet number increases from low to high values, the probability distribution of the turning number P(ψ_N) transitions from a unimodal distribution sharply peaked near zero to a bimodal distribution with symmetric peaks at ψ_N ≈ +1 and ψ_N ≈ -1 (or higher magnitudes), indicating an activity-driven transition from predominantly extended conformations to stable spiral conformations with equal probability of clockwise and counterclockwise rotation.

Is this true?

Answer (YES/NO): NO